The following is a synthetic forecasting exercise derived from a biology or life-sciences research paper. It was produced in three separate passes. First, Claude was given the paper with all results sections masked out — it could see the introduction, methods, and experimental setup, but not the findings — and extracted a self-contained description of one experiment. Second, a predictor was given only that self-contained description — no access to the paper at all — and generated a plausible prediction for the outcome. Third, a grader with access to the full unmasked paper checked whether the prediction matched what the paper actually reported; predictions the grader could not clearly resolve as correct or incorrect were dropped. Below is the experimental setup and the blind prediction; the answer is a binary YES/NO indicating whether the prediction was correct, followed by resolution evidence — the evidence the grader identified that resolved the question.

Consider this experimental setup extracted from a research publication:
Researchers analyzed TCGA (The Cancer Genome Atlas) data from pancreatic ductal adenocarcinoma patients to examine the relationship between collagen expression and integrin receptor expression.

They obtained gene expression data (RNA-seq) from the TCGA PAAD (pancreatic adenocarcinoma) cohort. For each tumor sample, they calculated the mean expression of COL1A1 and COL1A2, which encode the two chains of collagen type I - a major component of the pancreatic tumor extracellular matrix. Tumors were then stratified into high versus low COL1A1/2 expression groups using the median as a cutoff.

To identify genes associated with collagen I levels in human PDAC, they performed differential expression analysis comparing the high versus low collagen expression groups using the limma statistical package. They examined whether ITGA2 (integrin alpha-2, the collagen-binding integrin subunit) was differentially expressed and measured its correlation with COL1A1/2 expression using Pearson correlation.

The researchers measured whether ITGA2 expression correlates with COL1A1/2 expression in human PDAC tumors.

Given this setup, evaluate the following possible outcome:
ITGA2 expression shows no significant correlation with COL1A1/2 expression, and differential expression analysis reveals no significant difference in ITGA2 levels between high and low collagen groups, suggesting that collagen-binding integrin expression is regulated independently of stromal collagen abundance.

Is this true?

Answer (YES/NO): NO